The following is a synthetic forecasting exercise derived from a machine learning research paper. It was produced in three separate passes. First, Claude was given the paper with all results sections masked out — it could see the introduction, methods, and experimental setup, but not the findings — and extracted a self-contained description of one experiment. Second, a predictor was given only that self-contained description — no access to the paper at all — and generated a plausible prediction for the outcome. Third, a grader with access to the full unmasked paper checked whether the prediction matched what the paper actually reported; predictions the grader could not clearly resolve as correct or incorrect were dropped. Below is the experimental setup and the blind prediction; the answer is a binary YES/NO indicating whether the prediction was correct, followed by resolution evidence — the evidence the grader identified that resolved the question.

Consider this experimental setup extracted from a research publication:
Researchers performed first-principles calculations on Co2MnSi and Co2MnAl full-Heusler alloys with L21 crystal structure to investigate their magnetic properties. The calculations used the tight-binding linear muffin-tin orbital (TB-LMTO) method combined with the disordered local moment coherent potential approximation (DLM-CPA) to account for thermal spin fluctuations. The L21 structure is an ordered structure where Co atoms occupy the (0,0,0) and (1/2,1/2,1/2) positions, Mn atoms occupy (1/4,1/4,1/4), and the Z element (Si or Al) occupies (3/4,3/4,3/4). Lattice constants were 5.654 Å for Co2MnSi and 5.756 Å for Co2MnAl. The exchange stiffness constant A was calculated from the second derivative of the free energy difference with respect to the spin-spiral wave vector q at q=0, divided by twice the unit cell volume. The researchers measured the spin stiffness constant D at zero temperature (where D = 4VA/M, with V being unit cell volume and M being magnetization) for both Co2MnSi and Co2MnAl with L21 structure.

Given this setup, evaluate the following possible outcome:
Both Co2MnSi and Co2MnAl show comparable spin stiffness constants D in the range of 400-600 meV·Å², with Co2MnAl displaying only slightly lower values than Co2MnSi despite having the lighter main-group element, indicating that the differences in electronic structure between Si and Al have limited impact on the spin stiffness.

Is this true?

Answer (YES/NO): NO